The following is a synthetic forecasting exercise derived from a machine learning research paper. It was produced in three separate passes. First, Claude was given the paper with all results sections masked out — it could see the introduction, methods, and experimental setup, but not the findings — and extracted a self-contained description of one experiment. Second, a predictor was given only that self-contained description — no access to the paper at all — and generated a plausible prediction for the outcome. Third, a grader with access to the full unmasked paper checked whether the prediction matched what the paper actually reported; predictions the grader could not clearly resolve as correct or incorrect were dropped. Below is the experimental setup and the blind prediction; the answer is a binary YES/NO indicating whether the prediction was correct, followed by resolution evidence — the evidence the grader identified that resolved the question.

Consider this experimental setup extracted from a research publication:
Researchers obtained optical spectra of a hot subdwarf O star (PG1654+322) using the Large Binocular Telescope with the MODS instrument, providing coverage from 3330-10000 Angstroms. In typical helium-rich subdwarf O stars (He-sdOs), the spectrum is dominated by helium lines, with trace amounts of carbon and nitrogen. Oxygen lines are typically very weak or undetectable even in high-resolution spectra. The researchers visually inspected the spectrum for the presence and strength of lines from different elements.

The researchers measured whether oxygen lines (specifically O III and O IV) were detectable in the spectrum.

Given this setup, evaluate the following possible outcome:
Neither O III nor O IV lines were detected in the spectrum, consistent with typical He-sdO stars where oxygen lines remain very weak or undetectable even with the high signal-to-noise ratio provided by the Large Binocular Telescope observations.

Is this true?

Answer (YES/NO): NO